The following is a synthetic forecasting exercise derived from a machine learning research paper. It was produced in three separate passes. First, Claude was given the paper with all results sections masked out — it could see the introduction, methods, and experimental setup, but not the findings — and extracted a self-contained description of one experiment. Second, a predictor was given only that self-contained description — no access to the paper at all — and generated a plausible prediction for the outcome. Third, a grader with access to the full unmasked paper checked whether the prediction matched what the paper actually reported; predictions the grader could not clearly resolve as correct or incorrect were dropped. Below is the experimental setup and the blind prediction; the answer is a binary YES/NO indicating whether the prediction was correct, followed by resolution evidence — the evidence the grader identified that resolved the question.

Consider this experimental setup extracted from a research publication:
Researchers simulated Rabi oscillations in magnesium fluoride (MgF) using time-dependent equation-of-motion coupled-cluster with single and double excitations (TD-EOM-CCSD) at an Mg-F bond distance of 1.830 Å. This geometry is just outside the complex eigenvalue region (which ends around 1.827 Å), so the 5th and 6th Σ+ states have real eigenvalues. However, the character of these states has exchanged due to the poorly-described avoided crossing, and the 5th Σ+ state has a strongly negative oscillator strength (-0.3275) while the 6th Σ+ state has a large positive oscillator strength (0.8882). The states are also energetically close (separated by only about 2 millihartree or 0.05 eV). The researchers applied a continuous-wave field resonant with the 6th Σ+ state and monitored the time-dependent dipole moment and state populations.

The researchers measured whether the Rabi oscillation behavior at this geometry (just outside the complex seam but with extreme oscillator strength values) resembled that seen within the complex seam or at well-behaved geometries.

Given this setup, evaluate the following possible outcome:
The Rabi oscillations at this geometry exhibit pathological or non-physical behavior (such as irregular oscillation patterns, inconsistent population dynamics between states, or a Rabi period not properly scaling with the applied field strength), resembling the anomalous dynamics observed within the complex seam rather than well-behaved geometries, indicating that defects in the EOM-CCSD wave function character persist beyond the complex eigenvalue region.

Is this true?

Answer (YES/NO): YES